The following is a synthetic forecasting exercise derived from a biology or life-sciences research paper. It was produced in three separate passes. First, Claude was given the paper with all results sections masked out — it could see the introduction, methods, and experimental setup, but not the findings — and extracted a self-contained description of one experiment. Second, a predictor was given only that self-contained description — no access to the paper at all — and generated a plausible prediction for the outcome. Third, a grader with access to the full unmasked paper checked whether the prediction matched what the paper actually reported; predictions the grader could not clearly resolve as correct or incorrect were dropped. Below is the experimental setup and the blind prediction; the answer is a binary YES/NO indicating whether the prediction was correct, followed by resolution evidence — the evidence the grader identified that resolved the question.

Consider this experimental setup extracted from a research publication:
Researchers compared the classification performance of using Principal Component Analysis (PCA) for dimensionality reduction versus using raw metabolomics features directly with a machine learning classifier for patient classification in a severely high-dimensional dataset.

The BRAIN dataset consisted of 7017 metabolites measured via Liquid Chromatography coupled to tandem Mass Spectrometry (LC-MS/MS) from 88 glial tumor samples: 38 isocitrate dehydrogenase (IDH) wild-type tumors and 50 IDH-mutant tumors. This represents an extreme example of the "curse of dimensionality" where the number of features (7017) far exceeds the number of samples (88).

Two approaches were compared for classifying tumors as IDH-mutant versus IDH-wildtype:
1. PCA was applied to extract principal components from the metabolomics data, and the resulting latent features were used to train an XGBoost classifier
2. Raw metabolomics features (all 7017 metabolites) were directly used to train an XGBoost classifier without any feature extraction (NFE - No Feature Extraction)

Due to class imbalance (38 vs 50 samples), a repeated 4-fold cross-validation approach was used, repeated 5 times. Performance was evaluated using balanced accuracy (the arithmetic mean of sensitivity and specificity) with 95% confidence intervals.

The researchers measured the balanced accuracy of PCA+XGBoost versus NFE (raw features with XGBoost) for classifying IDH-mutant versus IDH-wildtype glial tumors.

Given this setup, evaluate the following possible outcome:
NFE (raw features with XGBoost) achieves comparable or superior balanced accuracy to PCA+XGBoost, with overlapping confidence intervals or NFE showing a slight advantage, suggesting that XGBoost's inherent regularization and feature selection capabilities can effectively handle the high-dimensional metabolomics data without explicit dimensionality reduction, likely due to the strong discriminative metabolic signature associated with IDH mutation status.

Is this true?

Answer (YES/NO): YES